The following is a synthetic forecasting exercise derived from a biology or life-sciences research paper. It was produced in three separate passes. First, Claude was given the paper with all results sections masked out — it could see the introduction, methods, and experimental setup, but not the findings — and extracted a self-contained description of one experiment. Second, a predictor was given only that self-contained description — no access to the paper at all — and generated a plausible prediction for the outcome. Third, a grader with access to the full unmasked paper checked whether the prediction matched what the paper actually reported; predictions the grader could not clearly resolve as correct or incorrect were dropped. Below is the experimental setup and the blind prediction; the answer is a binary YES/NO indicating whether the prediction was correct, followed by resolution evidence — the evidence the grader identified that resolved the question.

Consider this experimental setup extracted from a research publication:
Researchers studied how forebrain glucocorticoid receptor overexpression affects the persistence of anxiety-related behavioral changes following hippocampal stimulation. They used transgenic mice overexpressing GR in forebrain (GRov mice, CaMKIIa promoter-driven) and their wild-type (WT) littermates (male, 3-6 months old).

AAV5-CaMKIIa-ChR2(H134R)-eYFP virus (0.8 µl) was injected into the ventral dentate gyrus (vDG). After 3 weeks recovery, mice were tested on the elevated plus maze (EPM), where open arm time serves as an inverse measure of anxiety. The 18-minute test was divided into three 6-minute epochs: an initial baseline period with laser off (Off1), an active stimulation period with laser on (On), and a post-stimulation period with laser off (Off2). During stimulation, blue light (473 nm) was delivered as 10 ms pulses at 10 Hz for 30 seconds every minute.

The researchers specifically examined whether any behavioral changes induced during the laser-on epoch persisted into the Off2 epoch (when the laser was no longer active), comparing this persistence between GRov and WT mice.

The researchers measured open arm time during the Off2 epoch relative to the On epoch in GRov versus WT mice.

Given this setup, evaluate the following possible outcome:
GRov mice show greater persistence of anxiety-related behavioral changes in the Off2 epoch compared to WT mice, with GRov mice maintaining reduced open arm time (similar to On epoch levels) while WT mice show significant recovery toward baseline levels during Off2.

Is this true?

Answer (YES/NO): NO